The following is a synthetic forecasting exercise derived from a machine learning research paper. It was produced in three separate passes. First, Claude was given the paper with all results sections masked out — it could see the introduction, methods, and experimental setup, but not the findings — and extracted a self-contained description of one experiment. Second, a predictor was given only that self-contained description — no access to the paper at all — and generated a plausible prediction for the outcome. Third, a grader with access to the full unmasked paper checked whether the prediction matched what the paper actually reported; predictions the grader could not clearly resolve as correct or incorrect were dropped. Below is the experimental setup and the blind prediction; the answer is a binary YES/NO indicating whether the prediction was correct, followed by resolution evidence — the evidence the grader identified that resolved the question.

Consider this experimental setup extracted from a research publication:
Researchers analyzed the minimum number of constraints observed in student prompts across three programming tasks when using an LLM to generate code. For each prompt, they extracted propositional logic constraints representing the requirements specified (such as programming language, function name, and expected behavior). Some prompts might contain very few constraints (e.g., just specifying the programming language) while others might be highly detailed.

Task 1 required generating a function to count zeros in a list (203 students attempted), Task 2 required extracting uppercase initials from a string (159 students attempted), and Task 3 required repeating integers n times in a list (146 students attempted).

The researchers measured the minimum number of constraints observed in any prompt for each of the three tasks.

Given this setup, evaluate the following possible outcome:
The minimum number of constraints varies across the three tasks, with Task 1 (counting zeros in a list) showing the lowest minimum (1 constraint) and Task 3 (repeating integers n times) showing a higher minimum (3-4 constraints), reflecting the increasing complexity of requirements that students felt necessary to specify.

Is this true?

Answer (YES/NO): NO